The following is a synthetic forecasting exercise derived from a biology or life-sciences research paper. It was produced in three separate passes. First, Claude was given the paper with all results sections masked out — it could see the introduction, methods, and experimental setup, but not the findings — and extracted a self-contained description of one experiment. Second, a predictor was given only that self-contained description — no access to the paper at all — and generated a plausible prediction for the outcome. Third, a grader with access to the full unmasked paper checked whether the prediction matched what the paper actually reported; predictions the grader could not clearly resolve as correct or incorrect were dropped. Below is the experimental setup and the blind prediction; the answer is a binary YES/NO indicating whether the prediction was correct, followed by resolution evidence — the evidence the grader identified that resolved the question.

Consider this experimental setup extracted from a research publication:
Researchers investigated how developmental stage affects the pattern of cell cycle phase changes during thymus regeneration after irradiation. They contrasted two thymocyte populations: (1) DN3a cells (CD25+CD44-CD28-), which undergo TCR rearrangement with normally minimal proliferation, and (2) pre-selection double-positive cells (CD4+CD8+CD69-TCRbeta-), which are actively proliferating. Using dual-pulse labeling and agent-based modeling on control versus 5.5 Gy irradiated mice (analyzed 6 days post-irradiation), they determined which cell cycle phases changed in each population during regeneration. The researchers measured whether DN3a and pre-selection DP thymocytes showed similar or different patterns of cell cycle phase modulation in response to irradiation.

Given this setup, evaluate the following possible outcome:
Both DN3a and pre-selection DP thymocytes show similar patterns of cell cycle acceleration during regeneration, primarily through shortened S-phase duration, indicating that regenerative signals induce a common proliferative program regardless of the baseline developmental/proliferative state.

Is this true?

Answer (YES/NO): NO